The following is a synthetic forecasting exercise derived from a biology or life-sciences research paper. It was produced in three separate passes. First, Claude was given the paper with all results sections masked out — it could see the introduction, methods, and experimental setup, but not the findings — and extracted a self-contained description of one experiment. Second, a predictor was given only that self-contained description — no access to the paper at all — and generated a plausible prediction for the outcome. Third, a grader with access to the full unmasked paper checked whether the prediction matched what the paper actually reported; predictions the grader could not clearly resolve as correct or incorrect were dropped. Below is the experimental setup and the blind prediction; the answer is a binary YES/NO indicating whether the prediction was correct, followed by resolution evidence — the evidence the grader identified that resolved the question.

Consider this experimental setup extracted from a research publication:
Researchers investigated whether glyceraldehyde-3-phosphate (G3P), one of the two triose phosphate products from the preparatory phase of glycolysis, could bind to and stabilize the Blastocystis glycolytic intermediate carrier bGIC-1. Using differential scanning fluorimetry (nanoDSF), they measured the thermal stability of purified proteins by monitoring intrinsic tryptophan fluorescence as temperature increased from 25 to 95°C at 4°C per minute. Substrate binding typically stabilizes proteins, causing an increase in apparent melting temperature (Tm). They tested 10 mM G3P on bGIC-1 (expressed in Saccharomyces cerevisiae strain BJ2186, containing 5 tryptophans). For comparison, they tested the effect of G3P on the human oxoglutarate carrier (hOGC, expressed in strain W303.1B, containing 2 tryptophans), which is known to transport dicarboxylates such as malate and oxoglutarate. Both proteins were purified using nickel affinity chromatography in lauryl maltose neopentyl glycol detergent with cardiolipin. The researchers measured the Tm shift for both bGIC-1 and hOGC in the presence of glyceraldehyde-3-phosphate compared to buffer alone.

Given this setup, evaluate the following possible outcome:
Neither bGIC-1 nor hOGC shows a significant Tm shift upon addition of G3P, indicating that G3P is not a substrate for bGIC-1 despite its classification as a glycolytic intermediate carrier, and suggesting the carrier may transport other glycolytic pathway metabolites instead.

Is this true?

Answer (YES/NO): NO